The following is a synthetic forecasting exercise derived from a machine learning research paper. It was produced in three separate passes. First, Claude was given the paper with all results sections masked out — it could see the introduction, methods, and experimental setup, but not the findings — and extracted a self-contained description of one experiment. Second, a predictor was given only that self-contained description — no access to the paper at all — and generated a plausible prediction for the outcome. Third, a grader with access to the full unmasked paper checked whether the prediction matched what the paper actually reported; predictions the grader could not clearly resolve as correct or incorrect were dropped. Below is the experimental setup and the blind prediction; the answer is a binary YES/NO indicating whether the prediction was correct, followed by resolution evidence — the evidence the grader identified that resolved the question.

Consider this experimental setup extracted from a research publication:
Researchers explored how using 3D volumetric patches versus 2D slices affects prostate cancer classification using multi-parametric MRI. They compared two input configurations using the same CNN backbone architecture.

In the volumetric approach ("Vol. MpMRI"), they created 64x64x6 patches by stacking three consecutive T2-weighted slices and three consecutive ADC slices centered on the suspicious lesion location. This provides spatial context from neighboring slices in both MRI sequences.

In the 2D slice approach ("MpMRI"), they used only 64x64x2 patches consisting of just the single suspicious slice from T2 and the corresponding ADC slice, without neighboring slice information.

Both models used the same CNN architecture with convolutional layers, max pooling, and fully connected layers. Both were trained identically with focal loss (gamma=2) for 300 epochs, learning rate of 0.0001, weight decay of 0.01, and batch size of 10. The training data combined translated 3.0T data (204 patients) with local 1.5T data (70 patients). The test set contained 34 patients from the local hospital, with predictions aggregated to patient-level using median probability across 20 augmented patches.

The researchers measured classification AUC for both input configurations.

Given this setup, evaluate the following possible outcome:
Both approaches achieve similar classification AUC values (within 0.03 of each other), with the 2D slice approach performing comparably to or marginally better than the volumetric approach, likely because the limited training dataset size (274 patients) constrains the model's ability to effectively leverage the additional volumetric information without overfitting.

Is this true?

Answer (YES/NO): NO